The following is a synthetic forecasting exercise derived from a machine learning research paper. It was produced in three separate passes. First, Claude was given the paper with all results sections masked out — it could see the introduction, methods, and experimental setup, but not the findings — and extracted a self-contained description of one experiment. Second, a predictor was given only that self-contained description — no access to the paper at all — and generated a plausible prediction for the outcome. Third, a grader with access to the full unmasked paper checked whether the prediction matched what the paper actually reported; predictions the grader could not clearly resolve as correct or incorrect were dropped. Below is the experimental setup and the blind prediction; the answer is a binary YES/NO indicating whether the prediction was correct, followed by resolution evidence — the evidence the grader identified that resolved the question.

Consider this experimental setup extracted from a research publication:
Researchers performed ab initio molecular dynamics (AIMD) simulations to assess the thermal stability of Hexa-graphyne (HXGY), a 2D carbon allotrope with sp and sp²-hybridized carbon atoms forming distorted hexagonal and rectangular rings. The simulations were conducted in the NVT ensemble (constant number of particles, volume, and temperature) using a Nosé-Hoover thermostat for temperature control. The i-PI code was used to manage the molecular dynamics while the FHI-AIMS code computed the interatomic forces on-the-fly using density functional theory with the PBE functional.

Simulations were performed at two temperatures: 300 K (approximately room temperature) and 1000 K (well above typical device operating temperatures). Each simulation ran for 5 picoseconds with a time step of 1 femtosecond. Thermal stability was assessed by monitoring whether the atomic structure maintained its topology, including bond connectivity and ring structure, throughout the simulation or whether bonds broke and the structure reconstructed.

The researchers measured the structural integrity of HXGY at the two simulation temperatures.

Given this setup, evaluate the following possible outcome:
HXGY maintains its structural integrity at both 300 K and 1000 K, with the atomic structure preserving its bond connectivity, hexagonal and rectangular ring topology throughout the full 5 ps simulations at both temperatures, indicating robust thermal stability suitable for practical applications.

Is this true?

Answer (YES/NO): YES